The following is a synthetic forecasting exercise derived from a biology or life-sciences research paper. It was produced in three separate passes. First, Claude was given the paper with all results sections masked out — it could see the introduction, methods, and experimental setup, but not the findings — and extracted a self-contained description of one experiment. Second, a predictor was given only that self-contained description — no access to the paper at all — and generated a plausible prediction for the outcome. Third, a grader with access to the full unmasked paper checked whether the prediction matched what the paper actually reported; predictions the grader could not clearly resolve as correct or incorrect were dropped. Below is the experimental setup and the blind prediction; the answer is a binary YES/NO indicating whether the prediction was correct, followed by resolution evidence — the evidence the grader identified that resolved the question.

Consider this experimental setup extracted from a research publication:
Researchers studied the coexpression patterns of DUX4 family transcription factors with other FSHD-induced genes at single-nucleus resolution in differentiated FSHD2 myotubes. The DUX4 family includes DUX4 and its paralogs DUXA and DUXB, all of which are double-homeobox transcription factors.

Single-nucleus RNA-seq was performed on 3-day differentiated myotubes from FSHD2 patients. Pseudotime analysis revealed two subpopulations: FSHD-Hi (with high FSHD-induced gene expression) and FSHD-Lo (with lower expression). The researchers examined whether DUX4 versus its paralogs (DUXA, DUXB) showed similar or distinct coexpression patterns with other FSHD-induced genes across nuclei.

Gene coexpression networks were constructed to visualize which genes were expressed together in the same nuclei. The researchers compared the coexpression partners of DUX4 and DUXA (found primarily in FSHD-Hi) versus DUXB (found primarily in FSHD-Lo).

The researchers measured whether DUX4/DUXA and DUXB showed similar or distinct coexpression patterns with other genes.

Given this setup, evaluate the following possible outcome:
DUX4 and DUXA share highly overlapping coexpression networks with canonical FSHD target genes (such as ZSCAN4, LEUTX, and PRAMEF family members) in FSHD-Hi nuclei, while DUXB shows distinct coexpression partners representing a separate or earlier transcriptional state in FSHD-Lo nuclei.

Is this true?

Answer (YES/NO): YES